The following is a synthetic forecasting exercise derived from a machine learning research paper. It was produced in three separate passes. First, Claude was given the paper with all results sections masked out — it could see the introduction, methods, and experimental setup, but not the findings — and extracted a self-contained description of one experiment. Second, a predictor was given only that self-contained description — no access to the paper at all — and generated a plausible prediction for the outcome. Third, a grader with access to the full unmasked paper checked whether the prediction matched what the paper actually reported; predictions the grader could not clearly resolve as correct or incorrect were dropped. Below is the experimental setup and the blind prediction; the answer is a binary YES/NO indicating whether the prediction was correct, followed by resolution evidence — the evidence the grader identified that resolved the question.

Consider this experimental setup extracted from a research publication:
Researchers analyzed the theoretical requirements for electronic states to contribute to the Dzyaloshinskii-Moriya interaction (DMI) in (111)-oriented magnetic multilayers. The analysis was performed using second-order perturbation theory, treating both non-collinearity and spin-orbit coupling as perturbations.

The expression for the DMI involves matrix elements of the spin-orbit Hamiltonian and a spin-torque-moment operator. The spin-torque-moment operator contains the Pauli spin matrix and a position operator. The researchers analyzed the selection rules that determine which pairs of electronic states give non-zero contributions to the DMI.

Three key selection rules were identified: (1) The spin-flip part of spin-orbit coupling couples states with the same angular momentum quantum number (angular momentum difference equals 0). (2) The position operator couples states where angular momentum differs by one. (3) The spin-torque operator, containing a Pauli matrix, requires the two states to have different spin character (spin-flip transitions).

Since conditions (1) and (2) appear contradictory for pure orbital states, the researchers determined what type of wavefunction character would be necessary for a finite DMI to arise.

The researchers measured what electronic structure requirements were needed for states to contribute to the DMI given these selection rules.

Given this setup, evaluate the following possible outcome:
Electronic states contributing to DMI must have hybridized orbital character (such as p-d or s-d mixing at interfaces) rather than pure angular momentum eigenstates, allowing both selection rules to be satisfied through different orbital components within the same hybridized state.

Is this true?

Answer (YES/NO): YES